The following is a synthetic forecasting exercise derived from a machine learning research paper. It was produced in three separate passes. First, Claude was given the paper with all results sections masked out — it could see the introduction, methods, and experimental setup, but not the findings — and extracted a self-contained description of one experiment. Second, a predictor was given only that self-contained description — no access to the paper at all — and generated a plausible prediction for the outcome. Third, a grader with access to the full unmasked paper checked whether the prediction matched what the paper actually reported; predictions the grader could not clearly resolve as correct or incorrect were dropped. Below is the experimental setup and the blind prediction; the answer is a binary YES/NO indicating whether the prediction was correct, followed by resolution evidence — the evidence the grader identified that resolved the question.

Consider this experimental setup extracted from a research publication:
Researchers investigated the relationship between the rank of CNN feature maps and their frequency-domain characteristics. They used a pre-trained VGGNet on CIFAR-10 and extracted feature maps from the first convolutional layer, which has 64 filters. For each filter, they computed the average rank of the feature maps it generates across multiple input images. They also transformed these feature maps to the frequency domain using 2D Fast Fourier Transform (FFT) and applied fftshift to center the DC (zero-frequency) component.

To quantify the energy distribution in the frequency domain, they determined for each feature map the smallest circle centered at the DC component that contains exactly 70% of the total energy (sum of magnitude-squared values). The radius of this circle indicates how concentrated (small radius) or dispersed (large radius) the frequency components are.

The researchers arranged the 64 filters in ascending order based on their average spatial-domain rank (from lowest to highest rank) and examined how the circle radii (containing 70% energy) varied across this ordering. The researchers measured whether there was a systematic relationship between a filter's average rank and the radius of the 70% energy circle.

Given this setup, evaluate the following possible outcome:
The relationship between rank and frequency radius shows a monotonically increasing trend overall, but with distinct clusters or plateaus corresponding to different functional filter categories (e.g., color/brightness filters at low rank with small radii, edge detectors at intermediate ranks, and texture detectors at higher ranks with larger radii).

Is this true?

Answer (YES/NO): NO